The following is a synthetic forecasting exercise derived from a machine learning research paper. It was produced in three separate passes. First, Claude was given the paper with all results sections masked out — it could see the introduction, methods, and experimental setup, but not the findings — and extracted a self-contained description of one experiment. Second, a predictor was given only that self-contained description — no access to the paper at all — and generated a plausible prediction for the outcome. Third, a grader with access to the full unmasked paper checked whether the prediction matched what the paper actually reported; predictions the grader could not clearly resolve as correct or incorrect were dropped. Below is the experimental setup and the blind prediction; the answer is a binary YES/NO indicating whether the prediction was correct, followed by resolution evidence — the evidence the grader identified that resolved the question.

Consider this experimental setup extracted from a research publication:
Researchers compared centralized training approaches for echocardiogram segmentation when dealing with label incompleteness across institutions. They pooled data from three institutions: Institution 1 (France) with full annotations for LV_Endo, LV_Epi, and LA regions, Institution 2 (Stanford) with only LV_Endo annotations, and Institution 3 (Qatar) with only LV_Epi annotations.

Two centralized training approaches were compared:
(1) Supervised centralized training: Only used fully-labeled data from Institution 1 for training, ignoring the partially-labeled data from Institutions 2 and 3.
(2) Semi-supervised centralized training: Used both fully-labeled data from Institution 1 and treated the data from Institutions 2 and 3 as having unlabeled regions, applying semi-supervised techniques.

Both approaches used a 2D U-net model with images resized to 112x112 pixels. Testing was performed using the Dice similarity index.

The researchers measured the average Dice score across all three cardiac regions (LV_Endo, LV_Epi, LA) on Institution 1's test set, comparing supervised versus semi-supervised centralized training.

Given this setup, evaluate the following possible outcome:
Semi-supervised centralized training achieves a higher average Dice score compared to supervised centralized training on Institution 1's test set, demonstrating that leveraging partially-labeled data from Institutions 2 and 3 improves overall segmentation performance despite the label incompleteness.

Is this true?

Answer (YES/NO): YES